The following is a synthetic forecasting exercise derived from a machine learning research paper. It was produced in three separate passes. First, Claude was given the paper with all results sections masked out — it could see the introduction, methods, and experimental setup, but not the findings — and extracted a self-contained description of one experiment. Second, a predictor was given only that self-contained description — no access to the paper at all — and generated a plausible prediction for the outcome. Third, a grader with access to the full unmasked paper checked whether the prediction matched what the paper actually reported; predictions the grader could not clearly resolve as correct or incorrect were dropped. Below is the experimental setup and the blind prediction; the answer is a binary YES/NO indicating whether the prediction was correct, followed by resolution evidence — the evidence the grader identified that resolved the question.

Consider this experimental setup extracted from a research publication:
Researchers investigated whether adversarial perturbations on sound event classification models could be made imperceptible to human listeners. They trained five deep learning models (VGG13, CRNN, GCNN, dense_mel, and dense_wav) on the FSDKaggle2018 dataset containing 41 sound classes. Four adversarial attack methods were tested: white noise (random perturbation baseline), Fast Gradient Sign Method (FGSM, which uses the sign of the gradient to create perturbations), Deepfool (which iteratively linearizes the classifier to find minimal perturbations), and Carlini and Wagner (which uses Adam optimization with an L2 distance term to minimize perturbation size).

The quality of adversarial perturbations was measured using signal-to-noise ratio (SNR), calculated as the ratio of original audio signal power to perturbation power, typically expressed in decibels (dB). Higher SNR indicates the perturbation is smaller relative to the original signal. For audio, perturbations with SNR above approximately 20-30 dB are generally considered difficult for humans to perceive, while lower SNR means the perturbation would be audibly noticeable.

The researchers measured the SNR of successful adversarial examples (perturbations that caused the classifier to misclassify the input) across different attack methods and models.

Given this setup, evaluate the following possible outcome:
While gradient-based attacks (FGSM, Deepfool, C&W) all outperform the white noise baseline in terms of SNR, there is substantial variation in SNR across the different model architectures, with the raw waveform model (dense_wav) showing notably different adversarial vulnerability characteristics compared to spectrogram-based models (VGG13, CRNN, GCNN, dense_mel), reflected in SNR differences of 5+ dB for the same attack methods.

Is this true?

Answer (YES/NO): NO